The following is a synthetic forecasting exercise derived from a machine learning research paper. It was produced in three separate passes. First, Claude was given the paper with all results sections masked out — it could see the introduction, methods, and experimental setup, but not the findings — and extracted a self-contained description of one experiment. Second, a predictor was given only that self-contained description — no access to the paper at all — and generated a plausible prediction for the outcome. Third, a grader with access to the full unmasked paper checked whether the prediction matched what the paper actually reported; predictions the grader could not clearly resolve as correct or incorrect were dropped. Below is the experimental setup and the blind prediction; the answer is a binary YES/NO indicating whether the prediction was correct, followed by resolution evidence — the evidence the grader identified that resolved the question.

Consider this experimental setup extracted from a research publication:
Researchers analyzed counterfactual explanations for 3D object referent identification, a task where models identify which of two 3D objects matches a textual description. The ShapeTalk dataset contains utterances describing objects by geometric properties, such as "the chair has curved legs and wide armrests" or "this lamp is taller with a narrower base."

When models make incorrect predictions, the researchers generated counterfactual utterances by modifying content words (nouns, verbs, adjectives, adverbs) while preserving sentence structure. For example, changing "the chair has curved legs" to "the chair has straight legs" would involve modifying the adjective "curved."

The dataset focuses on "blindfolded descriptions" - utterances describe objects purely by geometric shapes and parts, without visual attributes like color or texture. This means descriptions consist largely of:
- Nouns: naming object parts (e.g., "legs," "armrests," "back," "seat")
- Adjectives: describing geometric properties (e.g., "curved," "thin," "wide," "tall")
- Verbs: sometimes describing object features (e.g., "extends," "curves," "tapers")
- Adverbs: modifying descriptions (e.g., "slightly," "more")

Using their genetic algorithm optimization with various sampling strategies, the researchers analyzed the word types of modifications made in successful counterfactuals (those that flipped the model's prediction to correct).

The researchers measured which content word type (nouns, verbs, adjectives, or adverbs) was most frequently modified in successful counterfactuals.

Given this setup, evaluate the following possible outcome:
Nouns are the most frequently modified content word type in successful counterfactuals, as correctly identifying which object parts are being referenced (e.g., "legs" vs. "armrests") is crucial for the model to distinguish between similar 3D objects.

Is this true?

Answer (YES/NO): NO